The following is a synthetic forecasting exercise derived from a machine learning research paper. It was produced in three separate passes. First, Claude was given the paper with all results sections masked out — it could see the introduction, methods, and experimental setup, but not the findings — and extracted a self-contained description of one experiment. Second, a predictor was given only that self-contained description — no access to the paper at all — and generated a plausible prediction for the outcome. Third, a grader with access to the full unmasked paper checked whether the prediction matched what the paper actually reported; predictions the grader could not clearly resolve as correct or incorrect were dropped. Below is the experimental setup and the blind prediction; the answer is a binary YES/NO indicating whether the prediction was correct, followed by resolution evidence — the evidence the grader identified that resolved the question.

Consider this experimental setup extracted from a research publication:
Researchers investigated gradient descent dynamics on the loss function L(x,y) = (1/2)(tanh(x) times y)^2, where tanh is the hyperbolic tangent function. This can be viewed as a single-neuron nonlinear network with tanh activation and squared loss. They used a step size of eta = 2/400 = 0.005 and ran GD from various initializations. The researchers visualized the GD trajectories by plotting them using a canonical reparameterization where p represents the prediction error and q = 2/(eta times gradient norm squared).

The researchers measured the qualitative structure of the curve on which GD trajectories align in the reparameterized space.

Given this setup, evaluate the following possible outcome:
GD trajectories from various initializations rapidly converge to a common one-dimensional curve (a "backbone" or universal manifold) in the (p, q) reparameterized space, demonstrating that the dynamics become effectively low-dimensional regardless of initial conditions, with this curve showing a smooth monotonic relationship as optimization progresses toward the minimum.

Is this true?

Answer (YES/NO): NO